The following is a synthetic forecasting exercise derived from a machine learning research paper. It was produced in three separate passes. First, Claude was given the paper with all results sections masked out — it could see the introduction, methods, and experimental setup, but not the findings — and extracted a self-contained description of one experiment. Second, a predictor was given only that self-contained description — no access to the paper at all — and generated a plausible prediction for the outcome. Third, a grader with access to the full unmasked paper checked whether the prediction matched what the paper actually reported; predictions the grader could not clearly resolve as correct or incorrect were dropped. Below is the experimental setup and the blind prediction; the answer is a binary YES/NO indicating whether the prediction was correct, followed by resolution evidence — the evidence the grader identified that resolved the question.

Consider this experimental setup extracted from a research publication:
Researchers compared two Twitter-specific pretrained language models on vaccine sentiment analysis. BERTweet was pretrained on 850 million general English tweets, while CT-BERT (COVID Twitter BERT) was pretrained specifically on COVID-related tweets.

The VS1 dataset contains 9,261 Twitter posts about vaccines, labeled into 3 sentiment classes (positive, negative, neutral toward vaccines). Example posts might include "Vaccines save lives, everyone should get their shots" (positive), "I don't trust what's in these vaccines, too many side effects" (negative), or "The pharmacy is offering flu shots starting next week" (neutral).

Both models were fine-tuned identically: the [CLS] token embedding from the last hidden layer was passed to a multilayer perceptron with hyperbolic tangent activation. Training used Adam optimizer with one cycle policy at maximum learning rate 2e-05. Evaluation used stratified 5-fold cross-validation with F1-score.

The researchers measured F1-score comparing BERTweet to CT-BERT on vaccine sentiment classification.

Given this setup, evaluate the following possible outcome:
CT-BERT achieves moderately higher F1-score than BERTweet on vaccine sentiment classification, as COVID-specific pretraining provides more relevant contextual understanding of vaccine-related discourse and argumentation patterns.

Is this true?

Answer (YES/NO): YES